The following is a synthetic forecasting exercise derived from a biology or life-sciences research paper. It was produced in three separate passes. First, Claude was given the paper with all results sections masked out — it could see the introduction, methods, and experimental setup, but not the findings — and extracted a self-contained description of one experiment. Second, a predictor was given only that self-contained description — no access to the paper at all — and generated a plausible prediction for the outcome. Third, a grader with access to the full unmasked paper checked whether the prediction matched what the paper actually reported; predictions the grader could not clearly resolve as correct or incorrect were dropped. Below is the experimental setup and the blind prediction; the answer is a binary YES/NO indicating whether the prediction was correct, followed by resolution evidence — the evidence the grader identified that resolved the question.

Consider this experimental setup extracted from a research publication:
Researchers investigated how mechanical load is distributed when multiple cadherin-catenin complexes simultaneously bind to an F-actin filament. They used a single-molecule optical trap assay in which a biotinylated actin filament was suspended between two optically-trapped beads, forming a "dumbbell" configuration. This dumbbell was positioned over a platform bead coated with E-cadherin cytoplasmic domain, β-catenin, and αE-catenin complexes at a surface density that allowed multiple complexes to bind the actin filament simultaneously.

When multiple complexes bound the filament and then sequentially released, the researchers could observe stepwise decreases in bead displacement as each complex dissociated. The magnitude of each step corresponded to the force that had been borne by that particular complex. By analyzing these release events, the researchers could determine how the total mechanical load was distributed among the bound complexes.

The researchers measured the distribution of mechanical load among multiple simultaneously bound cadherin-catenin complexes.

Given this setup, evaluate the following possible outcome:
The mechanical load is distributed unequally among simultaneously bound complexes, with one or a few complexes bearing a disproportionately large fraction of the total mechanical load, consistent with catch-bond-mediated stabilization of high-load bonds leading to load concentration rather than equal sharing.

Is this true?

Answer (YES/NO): YES